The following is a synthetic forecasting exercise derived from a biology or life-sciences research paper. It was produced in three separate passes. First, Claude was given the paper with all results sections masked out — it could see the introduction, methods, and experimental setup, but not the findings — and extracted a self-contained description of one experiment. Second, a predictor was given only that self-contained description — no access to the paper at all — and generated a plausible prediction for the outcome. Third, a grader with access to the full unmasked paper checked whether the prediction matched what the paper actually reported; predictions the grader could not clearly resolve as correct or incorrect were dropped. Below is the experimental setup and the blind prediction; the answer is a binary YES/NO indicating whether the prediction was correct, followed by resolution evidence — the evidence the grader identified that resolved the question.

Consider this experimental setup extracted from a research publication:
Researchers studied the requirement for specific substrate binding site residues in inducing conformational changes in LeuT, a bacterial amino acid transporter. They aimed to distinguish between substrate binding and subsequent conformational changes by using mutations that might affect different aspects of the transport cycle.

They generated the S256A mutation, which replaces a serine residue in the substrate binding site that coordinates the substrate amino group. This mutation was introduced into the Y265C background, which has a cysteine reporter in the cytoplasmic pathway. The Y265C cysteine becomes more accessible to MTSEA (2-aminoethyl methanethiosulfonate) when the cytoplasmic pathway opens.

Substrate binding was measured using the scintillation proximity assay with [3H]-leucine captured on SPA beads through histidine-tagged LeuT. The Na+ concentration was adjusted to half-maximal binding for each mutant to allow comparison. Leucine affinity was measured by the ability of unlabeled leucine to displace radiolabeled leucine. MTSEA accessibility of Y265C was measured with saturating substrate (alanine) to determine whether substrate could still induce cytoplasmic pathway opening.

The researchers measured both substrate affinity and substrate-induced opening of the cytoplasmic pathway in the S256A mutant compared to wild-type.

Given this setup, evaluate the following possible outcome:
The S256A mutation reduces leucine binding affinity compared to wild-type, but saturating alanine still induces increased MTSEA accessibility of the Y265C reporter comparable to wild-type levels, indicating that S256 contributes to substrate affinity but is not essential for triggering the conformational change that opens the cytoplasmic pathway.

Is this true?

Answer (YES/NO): YES